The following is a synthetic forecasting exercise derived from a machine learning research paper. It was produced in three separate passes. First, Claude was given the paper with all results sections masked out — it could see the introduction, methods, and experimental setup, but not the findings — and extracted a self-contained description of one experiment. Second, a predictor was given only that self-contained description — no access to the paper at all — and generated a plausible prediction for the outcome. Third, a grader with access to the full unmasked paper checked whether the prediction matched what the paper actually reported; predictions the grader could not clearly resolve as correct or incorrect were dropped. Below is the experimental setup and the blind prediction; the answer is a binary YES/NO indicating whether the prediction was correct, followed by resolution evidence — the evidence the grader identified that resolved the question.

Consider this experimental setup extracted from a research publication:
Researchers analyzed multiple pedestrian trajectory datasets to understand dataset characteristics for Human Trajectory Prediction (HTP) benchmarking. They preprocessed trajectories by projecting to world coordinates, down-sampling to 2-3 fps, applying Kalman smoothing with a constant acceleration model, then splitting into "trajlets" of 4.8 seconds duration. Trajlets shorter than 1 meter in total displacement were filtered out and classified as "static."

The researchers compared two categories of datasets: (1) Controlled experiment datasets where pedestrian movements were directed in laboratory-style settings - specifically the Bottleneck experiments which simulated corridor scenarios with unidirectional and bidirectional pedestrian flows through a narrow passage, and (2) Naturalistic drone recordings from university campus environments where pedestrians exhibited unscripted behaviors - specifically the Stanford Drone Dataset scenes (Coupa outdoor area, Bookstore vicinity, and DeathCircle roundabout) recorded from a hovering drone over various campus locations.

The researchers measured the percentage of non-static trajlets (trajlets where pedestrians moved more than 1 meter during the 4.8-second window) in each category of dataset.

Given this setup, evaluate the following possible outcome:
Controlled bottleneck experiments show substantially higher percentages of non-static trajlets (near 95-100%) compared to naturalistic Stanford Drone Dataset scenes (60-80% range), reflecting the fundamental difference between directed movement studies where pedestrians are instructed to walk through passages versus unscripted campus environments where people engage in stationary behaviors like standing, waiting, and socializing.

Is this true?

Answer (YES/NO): NO